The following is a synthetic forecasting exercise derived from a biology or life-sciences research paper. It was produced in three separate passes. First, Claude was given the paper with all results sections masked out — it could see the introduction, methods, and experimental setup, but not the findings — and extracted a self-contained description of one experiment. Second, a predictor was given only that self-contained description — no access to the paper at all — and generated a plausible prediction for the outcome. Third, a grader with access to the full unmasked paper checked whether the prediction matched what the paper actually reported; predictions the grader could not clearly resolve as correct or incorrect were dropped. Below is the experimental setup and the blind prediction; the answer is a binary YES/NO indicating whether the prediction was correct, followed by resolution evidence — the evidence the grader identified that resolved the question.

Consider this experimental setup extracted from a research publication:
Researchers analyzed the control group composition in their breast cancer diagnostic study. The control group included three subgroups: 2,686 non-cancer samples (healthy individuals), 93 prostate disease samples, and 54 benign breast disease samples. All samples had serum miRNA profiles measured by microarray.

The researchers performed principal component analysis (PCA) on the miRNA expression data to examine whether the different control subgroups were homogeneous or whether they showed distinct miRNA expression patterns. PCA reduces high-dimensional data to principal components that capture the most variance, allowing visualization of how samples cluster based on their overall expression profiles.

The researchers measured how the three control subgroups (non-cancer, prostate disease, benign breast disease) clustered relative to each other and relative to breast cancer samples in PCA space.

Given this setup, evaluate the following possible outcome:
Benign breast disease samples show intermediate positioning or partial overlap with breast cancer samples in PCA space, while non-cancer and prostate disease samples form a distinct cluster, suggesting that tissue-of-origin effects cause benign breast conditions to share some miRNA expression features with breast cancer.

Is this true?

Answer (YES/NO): NO